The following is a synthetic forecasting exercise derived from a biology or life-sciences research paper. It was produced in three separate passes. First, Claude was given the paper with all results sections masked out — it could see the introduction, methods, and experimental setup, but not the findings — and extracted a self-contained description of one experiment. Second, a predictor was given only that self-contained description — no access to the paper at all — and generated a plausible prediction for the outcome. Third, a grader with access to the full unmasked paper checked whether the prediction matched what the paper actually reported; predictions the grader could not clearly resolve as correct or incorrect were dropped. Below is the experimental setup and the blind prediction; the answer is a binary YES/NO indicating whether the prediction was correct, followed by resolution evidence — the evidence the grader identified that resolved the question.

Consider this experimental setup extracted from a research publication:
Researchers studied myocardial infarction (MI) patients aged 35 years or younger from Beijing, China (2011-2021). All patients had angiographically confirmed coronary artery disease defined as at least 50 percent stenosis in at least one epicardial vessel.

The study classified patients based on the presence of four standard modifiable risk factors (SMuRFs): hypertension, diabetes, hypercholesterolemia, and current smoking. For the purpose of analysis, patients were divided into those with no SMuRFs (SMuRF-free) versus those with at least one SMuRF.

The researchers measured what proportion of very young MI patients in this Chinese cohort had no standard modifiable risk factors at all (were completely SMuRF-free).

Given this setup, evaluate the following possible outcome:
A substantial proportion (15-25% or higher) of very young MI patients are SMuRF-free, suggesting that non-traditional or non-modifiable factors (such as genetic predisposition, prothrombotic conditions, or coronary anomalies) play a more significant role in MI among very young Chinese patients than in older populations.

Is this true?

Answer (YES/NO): NO